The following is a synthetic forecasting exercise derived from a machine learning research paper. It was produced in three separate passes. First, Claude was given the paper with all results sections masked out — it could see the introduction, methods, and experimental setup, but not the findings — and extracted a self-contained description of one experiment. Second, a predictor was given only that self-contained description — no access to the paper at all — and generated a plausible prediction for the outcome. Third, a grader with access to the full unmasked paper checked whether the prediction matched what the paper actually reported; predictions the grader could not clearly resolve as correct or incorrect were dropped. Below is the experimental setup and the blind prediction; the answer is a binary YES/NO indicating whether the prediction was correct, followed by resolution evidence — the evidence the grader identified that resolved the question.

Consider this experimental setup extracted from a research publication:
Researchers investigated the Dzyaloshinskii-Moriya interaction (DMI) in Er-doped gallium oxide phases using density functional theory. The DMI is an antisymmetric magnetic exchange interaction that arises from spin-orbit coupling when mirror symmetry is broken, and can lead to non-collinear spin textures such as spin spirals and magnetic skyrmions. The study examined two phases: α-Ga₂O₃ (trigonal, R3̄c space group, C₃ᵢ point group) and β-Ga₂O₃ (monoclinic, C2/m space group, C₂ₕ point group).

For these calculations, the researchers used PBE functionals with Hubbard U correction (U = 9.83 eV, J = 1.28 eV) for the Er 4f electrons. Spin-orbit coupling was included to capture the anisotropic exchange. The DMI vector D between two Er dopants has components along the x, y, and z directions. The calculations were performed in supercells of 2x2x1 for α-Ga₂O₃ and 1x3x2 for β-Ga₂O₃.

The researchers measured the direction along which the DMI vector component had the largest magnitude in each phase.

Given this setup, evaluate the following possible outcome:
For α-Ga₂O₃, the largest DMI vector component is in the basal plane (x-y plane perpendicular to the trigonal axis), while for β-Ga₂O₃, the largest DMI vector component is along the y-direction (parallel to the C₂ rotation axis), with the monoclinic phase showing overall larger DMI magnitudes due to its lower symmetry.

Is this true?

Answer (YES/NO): YES